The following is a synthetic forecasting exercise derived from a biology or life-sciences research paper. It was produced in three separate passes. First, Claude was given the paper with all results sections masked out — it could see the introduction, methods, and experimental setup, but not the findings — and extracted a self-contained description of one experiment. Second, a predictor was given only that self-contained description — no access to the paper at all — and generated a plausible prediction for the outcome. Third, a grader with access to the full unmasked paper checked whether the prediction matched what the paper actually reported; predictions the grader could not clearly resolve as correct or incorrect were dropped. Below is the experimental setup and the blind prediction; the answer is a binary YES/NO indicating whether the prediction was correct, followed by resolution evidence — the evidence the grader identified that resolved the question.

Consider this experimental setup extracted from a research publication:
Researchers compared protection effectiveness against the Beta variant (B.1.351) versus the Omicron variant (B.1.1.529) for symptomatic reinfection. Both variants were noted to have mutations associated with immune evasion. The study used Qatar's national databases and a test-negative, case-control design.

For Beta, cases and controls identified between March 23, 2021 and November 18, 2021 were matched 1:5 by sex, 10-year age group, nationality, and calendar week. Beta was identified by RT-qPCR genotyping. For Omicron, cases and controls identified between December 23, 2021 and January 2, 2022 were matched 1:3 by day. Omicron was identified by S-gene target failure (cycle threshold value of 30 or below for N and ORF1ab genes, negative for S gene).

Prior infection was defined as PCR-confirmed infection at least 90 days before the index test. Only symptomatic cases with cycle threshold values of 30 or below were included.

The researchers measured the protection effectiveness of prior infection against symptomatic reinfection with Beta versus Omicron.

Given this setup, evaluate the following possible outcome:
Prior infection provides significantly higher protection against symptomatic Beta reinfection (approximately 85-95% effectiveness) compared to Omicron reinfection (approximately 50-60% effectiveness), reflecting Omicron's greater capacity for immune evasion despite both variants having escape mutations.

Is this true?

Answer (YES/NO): YES